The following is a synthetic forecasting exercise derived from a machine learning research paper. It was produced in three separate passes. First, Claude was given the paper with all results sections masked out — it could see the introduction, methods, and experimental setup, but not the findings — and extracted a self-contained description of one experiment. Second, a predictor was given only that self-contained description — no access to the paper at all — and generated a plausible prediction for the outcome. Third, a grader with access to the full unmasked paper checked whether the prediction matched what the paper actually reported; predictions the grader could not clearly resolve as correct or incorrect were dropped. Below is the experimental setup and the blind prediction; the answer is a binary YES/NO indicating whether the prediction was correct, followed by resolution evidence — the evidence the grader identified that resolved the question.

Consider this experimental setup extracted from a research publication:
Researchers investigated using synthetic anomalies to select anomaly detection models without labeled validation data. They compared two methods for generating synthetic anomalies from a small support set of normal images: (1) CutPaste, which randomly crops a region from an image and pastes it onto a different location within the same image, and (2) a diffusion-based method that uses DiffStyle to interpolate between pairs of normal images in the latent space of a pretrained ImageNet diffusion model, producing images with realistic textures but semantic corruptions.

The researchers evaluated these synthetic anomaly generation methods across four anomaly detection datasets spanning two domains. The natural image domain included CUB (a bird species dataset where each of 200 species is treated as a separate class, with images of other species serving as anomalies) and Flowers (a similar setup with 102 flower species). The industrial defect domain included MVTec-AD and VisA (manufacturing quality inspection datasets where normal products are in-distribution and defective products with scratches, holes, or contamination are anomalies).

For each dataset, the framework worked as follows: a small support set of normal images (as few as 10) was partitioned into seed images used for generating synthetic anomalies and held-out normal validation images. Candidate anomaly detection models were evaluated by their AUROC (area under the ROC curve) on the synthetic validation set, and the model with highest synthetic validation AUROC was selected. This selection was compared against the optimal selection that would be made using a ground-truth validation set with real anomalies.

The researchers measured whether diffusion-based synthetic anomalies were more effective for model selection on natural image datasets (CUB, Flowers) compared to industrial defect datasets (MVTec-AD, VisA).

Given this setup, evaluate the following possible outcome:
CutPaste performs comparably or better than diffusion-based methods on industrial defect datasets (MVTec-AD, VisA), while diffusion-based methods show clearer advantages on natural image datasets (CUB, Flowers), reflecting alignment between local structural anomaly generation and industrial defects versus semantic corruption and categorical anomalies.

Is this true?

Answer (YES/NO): YES